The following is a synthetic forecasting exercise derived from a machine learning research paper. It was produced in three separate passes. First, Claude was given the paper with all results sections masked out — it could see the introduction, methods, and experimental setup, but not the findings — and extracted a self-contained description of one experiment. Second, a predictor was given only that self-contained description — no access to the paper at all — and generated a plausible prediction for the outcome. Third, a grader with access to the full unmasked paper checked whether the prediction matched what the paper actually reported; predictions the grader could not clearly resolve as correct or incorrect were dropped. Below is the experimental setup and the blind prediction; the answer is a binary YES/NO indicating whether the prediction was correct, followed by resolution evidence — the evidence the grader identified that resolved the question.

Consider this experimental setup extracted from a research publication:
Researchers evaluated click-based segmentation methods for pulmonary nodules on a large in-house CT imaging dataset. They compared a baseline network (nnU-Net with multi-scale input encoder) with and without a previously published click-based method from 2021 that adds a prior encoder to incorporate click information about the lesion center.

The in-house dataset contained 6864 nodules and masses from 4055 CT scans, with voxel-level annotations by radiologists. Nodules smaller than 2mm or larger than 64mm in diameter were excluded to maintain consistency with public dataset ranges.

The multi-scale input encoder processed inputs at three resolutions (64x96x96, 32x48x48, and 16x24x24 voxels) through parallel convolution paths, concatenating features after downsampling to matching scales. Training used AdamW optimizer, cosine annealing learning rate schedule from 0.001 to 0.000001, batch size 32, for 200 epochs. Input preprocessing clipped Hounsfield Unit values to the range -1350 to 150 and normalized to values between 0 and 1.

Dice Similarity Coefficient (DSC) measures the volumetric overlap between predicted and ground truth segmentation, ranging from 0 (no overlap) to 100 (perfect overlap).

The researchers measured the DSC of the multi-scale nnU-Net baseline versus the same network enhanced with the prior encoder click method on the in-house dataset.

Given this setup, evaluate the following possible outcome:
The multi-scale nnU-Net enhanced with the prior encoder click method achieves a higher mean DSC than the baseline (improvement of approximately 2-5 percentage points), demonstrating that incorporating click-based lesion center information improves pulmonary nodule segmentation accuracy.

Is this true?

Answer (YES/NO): NO